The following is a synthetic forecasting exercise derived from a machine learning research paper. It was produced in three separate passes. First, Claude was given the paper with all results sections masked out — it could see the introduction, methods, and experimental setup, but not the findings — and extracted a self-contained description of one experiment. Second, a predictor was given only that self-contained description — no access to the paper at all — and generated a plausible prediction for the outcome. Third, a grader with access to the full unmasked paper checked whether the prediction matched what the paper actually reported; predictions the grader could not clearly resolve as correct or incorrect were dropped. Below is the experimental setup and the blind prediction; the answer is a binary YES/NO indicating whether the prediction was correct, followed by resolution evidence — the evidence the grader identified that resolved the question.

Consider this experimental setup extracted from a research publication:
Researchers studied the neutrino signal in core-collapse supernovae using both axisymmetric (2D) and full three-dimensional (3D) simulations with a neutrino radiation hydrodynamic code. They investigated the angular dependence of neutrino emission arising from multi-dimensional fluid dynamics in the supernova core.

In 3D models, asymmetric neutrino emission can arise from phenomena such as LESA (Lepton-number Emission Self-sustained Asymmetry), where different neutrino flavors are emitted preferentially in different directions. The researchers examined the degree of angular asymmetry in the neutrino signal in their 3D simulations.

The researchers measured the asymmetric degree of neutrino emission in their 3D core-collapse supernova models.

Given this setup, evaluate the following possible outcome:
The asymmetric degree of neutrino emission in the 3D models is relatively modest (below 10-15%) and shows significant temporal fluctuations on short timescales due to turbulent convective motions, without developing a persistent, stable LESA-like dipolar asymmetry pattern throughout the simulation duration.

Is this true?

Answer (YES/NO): NO